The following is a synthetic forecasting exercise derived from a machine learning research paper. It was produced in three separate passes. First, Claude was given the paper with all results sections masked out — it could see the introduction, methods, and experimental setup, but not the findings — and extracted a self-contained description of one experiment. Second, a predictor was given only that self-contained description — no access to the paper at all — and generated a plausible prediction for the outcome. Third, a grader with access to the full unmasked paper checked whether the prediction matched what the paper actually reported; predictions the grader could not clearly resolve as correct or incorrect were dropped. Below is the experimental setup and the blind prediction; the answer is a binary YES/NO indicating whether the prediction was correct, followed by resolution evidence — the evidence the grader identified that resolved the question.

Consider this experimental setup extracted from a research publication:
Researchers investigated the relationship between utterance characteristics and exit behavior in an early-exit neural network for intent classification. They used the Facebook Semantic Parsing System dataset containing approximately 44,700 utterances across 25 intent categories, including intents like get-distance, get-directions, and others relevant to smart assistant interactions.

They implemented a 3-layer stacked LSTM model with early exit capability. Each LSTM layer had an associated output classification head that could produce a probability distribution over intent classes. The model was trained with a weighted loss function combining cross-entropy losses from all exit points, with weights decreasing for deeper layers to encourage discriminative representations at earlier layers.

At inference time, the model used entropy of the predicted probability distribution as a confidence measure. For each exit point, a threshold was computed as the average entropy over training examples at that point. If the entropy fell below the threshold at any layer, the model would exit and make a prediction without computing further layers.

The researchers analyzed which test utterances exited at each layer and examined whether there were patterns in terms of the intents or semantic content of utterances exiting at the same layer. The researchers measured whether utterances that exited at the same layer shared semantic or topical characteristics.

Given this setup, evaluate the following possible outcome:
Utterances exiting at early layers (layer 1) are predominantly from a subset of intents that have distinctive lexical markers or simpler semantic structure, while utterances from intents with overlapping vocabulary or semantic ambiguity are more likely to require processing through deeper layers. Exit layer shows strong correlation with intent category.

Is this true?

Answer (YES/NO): NO